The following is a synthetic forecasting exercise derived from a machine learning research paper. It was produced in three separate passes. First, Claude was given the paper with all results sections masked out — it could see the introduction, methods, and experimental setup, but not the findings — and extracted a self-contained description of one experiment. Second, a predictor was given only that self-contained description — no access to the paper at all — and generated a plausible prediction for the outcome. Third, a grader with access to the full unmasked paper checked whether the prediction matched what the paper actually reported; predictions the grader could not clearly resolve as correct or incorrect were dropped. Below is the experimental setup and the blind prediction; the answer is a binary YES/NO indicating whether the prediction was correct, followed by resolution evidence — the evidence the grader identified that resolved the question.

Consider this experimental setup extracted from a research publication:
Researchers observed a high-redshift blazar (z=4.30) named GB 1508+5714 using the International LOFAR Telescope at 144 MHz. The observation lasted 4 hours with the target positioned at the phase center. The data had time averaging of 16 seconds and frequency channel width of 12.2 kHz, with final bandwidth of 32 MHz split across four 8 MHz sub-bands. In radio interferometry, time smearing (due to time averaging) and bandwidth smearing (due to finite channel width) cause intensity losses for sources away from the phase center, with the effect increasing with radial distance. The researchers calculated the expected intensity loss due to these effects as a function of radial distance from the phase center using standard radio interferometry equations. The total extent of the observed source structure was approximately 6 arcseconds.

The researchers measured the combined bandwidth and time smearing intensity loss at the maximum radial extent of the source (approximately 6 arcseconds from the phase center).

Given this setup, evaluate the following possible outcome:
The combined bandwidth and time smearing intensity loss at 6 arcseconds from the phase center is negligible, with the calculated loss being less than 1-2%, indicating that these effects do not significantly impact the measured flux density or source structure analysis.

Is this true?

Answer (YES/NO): NO